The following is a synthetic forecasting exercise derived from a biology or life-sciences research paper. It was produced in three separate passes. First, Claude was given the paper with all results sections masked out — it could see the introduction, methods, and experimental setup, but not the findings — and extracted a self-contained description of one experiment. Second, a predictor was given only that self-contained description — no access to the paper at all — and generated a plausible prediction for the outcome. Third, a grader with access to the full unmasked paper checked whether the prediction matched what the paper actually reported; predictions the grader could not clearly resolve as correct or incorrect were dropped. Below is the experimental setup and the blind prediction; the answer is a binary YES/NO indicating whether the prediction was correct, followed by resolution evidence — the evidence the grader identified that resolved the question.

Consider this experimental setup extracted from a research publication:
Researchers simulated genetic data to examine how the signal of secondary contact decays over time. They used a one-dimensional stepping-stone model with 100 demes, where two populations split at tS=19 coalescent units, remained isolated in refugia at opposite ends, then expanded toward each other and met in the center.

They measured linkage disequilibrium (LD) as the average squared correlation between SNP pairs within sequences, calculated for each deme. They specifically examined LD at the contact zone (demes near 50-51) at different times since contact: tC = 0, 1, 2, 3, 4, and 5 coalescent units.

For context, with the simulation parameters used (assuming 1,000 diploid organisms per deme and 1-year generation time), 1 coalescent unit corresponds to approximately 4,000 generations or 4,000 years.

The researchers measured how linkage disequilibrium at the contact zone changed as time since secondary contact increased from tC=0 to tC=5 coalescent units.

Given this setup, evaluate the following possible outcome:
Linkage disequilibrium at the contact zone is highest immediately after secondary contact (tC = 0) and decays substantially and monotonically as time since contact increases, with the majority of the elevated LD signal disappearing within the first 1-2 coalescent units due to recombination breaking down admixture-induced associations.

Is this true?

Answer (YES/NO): NO